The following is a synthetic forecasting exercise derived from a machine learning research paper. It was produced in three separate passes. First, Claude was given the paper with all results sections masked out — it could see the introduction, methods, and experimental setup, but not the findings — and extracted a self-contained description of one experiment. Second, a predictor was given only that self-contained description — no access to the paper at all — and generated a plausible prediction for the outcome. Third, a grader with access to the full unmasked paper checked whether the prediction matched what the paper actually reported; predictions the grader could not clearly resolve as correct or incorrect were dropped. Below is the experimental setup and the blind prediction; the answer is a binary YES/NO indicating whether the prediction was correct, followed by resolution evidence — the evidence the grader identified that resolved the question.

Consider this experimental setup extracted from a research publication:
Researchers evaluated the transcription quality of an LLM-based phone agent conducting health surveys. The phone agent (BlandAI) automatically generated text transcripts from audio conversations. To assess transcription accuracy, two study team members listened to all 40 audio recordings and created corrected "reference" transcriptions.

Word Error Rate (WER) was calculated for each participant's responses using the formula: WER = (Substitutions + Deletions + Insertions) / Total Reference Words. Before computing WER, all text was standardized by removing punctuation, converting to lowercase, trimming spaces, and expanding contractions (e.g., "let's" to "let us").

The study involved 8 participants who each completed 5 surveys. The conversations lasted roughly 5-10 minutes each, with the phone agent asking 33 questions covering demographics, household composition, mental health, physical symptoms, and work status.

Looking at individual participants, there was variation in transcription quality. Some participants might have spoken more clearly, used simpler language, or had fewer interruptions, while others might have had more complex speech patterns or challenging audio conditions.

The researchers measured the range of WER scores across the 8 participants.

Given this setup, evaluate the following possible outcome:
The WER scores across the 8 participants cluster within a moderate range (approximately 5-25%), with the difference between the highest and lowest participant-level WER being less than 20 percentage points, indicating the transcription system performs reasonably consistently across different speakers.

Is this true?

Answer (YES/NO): YES